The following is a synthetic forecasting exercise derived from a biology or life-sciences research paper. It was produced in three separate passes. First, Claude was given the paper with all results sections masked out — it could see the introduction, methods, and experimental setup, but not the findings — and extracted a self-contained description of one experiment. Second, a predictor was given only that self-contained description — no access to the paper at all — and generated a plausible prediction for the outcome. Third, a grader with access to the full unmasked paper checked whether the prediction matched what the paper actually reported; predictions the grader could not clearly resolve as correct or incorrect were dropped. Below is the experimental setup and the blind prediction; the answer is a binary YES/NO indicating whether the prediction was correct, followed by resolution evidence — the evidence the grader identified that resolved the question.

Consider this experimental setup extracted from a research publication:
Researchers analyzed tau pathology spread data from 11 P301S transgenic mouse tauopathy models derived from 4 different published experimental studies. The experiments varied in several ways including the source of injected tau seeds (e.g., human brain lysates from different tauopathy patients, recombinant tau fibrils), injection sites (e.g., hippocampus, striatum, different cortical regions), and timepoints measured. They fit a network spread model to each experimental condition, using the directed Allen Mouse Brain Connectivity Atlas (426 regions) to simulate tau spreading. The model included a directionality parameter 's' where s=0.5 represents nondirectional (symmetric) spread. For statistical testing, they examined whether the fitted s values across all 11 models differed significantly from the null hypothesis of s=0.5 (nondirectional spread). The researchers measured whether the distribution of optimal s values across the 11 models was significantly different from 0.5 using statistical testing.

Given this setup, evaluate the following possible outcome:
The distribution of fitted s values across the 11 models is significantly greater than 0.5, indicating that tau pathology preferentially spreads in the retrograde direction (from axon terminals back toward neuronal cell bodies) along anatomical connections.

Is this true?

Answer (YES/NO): YES